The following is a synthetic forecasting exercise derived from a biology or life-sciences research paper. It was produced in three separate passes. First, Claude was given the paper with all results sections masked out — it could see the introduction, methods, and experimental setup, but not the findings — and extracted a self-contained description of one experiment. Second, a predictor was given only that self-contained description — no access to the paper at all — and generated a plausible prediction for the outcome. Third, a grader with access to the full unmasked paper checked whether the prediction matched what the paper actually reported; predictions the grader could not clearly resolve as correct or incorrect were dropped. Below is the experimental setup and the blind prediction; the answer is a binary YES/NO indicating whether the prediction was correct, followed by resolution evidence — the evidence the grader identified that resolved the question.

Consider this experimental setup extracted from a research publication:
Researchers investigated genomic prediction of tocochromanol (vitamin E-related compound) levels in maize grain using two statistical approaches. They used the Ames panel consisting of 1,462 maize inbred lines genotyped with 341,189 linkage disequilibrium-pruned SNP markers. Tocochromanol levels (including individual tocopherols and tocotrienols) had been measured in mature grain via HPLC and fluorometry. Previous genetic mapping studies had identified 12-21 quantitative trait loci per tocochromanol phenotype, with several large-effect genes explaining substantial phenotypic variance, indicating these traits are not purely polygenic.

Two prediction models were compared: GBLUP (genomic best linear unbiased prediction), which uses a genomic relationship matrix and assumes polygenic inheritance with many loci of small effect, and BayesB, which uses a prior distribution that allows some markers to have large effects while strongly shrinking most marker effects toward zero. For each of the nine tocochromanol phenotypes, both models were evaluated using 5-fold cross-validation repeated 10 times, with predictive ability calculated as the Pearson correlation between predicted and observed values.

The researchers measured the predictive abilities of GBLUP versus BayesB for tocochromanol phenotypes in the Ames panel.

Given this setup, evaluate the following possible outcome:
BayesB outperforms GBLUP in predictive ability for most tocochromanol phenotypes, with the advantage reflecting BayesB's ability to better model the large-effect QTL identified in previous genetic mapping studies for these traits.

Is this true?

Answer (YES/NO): NO